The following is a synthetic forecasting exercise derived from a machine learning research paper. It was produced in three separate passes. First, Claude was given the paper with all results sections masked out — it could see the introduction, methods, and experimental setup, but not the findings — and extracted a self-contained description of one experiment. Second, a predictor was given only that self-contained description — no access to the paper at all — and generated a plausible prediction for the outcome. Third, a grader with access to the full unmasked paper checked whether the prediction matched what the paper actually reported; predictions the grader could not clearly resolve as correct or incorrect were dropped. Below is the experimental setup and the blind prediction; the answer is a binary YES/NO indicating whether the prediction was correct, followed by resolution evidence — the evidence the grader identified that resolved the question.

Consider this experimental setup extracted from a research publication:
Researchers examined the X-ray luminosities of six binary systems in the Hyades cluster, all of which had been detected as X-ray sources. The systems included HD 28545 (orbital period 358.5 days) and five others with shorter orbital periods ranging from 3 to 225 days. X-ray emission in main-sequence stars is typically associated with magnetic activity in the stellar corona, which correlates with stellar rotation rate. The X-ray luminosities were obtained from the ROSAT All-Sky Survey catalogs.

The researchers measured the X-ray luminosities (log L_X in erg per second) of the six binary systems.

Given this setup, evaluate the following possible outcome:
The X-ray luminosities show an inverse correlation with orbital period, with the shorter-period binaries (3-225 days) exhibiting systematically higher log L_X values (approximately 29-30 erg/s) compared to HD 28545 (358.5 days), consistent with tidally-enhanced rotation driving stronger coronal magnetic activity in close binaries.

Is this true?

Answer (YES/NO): NO